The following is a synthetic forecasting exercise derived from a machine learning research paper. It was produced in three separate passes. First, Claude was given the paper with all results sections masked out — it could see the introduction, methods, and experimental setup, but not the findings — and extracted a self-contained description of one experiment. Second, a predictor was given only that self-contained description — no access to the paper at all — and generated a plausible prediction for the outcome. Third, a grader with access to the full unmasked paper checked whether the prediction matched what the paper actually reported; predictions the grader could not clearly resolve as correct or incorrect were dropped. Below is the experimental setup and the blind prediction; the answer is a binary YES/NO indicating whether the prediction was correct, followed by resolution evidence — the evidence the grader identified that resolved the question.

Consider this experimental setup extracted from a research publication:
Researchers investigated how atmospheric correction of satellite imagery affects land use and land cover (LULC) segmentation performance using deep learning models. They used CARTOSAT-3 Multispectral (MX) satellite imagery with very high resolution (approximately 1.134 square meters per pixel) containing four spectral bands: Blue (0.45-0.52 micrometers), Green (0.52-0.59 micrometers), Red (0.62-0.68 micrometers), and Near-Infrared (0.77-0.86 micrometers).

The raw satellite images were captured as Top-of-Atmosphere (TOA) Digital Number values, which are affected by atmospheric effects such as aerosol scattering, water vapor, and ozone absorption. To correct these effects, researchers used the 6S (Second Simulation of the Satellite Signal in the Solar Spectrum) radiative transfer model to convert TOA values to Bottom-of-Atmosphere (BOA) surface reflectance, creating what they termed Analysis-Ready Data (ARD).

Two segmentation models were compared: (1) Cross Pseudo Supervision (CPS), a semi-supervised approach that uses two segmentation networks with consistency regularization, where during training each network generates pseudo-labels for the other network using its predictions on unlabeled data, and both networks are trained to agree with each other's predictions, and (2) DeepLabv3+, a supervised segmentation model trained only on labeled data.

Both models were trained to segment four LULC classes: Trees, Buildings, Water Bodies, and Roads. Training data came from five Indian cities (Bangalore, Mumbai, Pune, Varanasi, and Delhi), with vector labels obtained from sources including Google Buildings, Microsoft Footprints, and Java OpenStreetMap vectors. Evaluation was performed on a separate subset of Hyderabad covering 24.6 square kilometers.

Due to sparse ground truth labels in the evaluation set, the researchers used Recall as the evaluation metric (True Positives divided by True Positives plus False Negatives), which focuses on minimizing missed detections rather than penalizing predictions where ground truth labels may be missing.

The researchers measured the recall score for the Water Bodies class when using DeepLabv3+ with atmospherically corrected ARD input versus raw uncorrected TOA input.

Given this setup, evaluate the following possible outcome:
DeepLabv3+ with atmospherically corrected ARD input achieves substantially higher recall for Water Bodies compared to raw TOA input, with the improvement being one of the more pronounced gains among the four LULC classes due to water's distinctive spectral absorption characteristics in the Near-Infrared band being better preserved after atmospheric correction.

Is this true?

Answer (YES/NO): NO